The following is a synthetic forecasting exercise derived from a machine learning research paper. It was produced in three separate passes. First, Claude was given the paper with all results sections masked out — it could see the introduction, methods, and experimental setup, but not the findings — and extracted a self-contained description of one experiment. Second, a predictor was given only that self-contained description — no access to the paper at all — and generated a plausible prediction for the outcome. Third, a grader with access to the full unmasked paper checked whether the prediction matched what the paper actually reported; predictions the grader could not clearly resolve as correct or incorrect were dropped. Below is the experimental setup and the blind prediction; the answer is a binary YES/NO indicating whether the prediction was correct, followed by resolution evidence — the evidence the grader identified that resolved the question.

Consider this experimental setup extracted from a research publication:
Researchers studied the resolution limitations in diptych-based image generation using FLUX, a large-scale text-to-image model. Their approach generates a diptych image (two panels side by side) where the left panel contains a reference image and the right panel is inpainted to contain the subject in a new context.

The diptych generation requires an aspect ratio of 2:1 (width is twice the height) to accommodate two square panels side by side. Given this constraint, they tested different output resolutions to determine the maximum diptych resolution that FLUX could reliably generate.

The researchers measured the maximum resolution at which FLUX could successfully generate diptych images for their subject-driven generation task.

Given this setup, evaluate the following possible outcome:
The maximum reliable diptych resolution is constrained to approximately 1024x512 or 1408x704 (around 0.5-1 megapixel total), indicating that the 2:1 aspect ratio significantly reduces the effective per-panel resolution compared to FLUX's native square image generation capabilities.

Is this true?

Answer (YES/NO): NO